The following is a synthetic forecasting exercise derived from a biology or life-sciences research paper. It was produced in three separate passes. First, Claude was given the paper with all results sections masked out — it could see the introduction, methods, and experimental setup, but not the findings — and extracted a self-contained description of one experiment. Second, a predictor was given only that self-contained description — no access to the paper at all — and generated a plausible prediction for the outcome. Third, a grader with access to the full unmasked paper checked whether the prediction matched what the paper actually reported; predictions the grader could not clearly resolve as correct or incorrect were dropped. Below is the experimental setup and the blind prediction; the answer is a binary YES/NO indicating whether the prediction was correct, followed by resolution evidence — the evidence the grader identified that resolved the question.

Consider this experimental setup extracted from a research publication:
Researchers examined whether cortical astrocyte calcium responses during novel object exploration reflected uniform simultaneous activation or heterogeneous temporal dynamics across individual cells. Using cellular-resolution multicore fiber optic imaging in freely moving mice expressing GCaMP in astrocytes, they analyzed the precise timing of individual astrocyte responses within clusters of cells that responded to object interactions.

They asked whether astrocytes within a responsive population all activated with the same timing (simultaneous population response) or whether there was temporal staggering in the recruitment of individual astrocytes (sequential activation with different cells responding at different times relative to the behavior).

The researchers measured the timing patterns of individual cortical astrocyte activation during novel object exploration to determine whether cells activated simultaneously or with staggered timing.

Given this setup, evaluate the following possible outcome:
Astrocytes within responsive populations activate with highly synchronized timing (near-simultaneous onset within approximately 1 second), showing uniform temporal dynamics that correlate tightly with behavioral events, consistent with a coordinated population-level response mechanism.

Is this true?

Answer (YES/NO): NO